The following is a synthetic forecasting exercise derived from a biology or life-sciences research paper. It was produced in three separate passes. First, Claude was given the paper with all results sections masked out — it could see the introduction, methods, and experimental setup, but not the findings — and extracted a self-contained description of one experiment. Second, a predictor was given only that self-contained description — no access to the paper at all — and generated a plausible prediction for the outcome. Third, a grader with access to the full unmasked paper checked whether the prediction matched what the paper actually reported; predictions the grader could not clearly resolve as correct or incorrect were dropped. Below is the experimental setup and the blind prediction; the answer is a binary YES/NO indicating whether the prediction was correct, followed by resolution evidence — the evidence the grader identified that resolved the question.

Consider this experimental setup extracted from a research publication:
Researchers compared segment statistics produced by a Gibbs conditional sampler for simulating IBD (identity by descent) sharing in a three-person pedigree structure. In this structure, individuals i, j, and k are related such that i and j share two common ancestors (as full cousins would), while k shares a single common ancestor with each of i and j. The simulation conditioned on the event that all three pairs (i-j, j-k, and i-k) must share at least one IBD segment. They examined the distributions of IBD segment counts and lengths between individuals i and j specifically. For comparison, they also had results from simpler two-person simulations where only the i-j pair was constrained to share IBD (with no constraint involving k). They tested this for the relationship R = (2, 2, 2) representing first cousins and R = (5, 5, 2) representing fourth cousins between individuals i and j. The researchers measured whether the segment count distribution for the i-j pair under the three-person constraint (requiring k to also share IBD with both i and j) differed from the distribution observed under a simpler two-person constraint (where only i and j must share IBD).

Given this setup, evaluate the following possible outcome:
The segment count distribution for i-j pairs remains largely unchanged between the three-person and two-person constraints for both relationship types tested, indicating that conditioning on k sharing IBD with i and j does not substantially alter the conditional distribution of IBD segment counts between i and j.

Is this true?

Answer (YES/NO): NO